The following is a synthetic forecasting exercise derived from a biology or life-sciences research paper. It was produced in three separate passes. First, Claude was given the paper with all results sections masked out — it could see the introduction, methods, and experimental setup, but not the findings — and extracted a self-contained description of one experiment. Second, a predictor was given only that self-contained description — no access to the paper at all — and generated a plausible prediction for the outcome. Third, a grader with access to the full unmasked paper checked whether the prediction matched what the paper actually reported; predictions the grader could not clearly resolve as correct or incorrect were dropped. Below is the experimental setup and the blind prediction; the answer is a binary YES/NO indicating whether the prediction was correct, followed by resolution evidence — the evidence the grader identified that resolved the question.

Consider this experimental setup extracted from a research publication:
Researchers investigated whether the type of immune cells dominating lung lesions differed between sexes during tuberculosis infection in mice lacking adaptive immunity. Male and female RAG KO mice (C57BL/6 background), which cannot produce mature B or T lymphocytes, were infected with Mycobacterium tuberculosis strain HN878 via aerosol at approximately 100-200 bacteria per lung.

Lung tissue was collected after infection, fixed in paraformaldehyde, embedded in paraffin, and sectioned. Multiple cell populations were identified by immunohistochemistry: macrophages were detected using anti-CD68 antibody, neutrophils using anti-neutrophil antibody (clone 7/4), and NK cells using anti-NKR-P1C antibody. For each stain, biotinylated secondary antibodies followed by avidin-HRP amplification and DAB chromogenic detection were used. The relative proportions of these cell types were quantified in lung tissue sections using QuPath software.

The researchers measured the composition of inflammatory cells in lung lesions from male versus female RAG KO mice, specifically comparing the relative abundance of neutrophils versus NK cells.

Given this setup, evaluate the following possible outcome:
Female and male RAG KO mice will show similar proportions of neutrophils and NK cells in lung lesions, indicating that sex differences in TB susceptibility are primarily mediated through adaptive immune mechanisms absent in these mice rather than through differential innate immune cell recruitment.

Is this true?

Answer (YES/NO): NO